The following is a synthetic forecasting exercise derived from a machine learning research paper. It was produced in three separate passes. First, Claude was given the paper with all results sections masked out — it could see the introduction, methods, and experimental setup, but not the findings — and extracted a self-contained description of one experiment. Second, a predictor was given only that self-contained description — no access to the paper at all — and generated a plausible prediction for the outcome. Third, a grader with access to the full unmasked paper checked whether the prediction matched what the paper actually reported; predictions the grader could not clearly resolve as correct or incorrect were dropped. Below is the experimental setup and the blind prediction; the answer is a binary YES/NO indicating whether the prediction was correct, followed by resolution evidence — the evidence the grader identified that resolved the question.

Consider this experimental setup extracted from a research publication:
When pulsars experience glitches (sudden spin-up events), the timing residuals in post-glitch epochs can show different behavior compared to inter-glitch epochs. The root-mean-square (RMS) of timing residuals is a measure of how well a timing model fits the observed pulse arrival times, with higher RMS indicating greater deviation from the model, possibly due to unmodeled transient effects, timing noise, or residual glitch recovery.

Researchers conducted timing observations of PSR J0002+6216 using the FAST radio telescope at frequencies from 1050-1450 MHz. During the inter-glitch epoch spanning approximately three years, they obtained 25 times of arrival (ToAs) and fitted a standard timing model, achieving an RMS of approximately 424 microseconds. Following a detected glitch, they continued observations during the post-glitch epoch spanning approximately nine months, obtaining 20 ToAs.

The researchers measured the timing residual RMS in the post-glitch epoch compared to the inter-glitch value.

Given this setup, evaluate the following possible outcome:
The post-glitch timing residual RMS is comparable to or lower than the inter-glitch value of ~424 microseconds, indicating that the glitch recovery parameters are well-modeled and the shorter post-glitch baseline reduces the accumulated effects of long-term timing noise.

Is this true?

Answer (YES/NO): NO